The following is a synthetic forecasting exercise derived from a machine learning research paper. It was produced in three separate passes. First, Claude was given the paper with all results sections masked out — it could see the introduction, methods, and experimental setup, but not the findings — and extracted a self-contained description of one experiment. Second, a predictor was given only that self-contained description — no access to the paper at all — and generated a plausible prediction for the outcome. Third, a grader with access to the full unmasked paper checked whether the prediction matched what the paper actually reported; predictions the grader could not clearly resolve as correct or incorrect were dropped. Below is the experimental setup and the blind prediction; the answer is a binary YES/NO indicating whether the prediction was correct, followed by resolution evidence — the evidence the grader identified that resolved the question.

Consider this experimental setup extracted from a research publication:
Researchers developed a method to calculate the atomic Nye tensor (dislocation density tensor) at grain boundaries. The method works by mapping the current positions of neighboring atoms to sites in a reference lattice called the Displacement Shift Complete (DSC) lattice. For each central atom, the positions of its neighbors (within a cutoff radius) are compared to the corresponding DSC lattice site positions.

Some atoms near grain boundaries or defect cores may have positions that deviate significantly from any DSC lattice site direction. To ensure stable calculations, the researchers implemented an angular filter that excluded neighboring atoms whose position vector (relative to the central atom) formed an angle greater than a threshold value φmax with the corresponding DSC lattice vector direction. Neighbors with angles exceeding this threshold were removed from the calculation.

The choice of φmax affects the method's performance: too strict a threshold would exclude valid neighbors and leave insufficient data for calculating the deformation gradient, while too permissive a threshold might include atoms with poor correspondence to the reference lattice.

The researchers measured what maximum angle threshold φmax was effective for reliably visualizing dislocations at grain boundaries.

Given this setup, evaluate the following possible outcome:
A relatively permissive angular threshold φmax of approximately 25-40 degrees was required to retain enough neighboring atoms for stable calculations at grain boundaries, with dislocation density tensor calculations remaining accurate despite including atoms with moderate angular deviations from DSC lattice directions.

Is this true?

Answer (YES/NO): YES